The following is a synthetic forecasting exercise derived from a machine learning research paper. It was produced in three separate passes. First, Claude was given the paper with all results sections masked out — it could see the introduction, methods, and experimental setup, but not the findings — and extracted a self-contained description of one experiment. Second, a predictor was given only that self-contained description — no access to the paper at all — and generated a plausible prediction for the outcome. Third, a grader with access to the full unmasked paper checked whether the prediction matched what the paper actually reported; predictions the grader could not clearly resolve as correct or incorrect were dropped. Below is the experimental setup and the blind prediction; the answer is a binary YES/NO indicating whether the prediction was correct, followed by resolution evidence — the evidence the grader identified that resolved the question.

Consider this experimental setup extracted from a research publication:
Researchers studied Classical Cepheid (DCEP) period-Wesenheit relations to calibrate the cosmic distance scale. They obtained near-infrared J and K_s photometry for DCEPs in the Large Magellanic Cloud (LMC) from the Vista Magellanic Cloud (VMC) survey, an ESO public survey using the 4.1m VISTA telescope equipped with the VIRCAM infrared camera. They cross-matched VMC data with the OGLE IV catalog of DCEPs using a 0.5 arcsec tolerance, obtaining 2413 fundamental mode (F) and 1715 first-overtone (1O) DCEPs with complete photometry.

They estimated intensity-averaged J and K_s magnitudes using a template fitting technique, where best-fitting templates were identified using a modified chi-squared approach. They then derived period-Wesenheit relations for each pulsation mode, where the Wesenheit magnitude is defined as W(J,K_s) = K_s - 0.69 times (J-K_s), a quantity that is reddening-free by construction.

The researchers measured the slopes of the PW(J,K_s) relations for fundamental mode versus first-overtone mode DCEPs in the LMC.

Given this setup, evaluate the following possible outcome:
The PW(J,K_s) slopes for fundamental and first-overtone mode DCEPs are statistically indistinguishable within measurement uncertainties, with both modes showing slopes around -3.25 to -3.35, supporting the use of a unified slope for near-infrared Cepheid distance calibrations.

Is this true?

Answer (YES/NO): NO